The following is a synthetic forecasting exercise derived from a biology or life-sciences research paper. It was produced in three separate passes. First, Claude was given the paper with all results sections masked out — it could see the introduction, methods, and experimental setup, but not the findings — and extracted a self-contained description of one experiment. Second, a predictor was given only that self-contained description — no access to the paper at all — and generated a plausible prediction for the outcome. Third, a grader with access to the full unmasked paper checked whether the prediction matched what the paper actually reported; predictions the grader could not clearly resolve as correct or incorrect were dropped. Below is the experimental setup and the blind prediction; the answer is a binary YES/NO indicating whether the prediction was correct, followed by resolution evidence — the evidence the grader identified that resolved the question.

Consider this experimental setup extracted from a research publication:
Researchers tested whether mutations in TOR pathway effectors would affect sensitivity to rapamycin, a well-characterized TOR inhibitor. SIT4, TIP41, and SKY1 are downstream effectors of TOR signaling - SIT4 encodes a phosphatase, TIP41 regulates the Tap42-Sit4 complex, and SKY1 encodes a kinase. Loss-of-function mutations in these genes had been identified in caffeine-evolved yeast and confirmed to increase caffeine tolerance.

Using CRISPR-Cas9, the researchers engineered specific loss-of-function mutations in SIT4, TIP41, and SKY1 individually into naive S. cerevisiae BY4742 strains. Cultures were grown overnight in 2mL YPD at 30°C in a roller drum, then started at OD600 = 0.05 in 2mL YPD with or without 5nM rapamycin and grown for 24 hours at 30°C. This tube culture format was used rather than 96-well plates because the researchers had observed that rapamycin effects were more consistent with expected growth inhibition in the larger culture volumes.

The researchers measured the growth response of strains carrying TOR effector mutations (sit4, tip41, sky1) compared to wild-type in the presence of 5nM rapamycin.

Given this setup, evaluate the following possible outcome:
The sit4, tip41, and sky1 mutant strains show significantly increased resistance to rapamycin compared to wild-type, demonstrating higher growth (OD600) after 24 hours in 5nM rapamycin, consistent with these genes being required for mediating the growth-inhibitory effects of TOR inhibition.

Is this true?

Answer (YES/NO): NO